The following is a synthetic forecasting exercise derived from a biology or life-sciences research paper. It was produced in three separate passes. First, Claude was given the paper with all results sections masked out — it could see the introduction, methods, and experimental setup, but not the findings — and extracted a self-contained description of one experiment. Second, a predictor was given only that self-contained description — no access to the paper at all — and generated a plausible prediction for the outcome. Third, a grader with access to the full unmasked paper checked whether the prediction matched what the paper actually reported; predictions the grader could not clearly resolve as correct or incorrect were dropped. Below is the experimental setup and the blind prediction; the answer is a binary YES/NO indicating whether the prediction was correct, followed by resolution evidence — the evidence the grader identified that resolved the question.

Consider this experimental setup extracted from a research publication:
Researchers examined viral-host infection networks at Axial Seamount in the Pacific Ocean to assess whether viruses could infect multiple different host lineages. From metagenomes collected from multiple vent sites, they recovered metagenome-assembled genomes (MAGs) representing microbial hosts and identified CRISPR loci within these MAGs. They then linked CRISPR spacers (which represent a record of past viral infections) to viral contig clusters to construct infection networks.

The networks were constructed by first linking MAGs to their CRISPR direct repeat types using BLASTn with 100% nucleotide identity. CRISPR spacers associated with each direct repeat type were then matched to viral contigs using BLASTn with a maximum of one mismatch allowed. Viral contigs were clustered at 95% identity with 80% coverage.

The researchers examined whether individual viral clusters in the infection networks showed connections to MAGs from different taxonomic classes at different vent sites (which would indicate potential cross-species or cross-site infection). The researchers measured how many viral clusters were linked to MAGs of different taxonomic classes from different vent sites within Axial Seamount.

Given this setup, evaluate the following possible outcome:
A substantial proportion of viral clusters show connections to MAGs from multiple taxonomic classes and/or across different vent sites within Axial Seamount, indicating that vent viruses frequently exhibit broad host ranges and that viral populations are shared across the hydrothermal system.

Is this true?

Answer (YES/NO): NO